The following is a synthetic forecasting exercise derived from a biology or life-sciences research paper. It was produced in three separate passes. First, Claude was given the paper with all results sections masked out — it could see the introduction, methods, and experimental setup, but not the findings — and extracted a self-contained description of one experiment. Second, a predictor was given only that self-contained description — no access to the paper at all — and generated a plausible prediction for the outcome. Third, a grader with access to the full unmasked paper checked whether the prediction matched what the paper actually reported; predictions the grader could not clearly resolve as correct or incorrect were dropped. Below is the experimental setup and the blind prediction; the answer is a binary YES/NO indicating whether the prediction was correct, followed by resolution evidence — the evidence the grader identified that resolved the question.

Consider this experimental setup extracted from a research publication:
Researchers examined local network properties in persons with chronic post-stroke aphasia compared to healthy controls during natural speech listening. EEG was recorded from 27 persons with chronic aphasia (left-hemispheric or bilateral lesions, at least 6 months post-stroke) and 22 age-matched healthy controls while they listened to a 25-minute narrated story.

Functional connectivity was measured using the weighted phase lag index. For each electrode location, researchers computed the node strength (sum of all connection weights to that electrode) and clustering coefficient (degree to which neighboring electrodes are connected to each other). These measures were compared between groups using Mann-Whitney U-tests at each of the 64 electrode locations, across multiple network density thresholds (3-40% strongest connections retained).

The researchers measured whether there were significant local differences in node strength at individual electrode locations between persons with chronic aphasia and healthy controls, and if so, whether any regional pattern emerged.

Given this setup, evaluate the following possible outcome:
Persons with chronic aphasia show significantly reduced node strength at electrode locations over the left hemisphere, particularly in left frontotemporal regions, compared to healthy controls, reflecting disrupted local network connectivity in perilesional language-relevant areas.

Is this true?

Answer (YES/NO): NO